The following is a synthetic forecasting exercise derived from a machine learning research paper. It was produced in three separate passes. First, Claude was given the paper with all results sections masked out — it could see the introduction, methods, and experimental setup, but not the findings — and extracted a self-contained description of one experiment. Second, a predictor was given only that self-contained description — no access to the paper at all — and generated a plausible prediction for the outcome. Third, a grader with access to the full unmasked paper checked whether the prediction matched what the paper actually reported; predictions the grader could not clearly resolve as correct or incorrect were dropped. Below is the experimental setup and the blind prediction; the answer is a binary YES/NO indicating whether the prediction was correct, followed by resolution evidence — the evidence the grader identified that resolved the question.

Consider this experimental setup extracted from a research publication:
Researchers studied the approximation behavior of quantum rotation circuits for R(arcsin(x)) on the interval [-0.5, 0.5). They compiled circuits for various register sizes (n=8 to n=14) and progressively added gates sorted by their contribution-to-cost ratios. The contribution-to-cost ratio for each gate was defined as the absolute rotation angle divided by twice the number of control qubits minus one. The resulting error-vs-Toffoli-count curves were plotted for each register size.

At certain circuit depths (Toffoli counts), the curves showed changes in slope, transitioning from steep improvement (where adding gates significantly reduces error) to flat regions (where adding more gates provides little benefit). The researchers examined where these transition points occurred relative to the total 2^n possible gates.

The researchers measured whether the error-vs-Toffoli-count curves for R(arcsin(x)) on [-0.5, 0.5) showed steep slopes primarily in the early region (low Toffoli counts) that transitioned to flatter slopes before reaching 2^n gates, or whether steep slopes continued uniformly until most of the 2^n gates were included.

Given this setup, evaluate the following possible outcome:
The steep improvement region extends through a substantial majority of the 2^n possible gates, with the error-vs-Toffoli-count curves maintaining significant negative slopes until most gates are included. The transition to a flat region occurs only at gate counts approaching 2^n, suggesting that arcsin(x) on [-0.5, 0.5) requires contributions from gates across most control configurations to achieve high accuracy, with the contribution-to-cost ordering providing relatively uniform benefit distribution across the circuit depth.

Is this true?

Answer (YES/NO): NO